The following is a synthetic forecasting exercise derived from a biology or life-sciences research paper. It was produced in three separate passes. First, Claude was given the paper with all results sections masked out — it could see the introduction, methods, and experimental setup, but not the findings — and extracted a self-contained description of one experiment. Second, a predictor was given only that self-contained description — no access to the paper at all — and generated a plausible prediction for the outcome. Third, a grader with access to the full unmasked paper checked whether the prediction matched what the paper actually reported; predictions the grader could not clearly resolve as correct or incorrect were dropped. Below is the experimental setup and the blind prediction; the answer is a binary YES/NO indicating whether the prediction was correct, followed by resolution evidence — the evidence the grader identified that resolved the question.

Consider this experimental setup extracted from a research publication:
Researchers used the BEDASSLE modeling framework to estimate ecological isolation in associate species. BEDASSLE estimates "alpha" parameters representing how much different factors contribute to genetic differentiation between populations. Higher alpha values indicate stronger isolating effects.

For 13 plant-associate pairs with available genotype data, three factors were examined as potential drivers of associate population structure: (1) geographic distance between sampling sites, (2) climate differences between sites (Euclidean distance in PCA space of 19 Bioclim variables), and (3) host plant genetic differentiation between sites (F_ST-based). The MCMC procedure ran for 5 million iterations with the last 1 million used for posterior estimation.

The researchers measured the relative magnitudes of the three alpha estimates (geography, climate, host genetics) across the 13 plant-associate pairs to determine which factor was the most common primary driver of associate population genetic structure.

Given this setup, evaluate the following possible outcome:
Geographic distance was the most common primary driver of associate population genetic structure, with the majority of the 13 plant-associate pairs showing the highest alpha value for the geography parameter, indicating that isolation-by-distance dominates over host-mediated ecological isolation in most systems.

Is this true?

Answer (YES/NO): NO